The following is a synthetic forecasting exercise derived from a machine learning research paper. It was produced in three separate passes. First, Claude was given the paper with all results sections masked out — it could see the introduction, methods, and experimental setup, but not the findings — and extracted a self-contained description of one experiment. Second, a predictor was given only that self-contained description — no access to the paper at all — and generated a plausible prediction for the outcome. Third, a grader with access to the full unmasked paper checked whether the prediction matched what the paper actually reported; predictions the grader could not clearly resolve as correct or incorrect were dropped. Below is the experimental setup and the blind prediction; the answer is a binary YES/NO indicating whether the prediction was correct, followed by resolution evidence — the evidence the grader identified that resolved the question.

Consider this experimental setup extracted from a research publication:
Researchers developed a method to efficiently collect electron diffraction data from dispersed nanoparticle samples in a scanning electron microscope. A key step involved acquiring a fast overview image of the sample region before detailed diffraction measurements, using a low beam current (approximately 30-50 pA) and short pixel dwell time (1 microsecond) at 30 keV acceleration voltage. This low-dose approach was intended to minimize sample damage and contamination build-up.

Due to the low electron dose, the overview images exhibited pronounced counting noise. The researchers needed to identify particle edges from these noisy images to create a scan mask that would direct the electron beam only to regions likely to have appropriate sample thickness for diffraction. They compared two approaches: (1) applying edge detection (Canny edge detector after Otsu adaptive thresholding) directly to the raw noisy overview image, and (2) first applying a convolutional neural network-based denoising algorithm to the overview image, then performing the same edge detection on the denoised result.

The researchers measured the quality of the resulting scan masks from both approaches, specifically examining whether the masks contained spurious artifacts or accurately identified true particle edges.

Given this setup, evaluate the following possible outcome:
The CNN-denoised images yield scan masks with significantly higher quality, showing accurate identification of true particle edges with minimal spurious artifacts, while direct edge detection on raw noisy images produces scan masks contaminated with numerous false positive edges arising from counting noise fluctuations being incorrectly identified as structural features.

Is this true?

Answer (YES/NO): YES